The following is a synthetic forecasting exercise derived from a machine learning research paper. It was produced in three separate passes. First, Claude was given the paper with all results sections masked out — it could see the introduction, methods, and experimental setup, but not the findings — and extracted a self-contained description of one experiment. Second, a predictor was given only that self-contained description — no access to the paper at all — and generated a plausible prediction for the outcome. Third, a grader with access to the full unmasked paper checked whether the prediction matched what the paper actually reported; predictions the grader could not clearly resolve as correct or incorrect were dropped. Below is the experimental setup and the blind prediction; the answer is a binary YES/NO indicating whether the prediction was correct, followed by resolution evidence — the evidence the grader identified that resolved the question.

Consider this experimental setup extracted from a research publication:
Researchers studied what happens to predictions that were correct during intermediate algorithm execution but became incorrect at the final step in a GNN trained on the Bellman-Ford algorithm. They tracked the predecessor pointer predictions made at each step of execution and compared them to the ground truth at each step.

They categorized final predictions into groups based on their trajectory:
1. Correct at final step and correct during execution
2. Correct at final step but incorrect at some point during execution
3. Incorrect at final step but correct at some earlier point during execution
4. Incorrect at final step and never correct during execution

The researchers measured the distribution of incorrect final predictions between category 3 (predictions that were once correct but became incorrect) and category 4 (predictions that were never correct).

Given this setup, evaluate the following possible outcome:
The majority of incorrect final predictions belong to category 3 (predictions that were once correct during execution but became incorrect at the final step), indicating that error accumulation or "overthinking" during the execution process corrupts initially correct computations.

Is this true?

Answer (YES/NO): YES